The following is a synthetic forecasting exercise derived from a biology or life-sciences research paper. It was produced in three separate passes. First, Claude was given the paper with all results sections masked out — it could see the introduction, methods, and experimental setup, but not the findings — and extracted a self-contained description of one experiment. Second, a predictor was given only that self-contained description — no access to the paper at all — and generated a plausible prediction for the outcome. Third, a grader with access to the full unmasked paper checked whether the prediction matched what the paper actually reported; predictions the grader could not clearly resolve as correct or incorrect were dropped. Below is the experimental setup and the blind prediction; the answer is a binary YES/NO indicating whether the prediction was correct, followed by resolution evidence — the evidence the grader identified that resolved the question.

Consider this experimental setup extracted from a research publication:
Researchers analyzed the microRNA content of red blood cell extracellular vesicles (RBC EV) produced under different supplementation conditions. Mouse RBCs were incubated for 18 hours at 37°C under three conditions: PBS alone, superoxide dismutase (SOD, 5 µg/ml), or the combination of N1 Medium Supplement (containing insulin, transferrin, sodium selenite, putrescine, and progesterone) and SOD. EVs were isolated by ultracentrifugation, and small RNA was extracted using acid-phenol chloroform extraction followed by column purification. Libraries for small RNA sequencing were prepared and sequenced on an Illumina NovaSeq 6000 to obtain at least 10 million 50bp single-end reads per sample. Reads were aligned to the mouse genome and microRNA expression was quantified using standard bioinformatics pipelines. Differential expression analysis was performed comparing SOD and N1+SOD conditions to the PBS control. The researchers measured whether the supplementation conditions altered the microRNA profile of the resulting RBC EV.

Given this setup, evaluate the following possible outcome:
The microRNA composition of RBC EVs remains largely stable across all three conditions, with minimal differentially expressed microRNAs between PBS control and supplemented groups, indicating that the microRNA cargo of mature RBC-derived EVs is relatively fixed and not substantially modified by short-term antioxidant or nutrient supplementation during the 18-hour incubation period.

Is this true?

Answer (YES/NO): YES